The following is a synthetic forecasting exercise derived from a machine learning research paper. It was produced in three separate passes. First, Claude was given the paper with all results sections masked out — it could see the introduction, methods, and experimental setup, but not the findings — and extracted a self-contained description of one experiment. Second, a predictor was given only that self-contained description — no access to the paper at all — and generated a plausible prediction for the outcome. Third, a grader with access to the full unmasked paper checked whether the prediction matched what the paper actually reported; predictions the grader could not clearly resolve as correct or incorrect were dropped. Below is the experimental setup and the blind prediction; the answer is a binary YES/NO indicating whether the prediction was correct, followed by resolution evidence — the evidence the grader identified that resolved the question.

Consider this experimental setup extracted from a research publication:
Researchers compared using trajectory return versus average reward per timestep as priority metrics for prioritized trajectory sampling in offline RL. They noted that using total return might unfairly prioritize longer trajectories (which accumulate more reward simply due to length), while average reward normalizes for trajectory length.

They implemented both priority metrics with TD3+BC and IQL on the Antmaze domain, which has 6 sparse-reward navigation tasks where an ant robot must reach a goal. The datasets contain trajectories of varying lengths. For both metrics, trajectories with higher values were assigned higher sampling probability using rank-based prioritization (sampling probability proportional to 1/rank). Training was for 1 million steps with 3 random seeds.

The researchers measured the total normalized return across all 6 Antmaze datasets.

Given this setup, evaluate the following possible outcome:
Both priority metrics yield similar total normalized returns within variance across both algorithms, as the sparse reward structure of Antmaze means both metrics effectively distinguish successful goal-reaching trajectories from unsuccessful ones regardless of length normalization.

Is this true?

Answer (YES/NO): NO